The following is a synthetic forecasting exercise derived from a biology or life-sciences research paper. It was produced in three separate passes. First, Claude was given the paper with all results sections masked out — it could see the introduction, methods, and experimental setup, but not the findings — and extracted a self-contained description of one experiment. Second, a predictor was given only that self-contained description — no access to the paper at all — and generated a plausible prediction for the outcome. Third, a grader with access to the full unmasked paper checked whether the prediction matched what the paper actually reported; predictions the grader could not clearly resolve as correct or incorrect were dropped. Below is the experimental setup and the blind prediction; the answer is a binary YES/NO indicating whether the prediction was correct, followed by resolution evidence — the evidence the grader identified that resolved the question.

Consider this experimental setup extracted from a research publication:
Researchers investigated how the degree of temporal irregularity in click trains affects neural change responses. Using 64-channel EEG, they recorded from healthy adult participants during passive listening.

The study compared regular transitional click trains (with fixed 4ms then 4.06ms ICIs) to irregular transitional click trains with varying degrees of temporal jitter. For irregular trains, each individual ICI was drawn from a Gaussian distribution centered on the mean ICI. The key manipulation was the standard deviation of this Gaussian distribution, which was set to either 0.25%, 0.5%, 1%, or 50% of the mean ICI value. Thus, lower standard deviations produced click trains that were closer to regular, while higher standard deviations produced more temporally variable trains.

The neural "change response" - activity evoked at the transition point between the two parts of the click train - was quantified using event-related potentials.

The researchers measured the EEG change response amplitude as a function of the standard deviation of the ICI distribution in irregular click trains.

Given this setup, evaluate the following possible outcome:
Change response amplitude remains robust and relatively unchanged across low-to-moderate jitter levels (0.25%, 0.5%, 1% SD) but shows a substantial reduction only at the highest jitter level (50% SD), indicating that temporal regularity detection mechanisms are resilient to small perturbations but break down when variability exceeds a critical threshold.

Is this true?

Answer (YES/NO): NO